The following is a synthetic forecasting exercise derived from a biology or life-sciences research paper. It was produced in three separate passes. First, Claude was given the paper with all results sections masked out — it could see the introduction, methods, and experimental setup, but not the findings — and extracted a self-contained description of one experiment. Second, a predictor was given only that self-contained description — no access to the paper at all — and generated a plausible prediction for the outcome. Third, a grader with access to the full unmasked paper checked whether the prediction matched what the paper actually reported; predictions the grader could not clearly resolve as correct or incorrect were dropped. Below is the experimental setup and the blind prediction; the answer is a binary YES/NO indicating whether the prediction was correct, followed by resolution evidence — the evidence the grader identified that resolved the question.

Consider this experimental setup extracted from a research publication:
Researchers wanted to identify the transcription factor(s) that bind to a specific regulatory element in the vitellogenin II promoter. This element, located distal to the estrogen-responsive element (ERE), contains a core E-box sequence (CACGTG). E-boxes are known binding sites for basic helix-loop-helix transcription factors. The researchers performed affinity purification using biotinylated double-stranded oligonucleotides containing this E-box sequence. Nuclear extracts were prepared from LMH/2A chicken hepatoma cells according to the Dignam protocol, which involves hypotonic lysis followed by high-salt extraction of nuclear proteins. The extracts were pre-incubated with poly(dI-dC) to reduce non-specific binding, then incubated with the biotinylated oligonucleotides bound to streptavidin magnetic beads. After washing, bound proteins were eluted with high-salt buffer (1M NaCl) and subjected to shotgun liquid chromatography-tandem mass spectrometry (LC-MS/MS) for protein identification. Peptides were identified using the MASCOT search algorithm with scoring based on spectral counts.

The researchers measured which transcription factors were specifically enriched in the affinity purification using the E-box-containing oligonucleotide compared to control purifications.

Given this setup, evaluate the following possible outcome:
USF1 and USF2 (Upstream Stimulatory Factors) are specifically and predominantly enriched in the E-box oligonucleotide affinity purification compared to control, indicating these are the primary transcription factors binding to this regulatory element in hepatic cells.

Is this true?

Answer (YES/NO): NO